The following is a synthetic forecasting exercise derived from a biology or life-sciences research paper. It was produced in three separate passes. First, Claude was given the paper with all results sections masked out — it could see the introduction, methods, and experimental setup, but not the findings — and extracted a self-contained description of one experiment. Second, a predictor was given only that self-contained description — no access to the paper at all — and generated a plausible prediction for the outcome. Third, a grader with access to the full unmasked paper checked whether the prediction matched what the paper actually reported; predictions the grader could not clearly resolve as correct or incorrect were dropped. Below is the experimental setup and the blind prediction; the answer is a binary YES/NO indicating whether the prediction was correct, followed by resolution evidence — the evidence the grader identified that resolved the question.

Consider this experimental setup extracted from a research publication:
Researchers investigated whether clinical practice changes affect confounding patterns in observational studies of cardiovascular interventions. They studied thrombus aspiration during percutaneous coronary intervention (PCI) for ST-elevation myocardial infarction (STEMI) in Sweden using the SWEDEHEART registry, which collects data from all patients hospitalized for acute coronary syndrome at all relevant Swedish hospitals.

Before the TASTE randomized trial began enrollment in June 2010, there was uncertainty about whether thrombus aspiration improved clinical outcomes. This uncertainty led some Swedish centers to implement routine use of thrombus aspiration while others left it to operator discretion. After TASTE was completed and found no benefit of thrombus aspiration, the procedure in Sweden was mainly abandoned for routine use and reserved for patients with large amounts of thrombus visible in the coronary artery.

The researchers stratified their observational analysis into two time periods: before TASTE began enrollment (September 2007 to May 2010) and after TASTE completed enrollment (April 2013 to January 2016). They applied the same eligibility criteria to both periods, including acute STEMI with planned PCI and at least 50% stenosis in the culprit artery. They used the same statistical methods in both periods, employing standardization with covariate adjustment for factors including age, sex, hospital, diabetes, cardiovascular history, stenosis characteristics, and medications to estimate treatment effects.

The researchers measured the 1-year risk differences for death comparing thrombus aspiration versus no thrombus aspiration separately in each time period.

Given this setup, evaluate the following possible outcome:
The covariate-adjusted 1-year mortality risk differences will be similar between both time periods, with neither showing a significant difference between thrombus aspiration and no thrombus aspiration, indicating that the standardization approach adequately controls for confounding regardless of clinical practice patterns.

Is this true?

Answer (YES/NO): YES